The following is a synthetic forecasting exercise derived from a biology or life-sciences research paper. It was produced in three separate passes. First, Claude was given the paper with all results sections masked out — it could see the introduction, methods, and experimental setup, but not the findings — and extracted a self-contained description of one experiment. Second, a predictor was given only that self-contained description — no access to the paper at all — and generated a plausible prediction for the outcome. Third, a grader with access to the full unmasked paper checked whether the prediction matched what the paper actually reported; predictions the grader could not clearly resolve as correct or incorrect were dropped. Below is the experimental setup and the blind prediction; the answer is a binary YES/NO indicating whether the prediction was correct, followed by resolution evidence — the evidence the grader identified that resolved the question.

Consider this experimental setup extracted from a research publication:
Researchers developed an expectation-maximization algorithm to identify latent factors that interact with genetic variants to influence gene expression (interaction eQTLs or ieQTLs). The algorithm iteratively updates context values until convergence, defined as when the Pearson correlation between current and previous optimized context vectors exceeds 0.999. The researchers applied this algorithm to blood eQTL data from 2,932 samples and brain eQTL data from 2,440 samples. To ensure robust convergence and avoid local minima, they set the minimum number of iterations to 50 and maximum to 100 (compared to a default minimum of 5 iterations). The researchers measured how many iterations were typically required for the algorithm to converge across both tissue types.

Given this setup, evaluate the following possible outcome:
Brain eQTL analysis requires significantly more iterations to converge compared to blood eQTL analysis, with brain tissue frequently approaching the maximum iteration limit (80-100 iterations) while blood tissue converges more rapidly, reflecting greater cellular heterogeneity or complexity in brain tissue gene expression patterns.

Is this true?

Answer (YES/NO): NO